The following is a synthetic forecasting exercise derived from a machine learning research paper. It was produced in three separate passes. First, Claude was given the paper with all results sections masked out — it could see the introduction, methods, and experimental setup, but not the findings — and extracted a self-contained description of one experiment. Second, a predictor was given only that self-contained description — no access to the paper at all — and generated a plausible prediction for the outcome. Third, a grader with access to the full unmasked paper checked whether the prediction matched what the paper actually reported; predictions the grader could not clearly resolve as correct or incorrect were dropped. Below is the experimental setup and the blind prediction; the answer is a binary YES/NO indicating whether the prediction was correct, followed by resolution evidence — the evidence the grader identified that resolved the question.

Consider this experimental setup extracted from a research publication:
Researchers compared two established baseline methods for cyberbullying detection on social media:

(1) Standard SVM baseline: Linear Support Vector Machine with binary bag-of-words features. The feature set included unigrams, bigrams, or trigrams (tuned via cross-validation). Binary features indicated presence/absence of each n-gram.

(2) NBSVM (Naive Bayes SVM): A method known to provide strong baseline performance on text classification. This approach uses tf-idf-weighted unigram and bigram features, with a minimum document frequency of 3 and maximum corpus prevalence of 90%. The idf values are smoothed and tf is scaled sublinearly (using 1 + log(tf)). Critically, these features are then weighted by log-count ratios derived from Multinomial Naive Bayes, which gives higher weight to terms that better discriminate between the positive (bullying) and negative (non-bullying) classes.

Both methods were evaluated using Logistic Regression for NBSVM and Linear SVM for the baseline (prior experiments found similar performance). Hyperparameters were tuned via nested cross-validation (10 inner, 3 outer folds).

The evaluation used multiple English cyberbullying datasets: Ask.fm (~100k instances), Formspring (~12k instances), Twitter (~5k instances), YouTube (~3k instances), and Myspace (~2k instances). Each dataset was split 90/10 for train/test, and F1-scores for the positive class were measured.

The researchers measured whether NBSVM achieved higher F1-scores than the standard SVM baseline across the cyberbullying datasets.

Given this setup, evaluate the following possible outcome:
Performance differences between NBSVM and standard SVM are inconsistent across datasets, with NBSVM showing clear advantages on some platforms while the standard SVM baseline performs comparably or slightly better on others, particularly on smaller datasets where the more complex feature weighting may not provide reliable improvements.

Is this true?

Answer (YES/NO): NO